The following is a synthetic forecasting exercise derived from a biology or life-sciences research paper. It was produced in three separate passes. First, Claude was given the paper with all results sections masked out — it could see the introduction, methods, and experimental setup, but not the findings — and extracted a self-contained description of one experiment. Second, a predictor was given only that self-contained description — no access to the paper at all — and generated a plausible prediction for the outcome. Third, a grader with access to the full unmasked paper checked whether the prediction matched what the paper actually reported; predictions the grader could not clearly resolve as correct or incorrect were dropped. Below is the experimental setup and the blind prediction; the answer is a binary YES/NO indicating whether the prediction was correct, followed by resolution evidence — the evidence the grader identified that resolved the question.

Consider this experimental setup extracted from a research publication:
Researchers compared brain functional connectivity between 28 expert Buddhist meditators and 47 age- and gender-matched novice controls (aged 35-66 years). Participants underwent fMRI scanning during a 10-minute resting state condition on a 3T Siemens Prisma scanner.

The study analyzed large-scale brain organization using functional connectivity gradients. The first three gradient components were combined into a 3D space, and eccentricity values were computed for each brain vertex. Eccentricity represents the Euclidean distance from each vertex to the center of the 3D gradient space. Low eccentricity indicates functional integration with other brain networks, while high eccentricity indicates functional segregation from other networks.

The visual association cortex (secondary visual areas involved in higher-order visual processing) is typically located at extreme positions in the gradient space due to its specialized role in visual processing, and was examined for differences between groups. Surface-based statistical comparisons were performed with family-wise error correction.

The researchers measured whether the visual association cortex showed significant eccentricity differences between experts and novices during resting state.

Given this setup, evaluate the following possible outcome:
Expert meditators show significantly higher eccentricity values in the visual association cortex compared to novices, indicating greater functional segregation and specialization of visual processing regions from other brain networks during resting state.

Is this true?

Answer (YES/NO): YES